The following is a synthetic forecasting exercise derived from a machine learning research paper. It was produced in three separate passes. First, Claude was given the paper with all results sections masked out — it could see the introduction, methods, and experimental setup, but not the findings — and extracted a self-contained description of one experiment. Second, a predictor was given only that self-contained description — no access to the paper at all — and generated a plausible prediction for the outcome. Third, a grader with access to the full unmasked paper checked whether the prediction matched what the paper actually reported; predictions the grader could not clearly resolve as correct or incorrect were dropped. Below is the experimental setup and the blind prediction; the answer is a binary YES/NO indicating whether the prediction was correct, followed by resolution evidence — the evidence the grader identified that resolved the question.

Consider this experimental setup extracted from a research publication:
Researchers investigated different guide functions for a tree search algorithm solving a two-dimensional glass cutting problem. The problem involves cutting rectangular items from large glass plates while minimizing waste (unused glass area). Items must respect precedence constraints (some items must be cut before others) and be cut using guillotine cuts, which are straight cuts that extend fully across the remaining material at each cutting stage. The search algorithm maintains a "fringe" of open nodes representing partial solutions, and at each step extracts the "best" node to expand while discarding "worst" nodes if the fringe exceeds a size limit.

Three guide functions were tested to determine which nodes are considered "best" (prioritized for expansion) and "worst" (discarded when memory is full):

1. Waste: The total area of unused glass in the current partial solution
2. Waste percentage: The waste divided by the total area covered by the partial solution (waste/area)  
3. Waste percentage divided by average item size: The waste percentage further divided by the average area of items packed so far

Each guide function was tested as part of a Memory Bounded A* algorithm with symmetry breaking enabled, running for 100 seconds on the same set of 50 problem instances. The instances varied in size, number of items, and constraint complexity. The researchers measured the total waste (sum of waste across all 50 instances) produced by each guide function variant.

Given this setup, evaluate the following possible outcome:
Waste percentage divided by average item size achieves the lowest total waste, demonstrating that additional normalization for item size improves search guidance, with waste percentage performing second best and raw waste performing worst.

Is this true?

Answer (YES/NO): YES